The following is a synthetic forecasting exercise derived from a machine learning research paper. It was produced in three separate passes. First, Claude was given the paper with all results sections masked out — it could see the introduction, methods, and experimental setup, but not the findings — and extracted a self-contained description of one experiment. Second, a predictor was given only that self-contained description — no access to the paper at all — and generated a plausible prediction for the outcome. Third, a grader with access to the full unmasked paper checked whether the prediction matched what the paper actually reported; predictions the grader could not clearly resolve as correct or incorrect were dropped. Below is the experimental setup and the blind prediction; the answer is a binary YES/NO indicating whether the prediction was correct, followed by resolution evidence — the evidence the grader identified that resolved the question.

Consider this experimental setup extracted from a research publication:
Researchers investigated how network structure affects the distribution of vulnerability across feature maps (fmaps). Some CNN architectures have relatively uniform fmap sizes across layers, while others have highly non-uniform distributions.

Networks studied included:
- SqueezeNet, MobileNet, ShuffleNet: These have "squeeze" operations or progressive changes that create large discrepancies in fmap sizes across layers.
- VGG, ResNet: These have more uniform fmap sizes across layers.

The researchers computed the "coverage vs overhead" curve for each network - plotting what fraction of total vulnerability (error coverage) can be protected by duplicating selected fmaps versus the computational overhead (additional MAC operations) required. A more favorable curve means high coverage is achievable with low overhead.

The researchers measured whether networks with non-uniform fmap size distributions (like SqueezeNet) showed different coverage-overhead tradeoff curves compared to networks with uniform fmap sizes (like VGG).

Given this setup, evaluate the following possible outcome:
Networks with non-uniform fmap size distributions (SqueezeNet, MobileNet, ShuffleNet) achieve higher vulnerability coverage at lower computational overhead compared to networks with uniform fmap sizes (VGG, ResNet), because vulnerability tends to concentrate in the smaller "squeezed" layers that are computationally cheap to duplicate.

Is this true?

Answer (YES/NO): YES